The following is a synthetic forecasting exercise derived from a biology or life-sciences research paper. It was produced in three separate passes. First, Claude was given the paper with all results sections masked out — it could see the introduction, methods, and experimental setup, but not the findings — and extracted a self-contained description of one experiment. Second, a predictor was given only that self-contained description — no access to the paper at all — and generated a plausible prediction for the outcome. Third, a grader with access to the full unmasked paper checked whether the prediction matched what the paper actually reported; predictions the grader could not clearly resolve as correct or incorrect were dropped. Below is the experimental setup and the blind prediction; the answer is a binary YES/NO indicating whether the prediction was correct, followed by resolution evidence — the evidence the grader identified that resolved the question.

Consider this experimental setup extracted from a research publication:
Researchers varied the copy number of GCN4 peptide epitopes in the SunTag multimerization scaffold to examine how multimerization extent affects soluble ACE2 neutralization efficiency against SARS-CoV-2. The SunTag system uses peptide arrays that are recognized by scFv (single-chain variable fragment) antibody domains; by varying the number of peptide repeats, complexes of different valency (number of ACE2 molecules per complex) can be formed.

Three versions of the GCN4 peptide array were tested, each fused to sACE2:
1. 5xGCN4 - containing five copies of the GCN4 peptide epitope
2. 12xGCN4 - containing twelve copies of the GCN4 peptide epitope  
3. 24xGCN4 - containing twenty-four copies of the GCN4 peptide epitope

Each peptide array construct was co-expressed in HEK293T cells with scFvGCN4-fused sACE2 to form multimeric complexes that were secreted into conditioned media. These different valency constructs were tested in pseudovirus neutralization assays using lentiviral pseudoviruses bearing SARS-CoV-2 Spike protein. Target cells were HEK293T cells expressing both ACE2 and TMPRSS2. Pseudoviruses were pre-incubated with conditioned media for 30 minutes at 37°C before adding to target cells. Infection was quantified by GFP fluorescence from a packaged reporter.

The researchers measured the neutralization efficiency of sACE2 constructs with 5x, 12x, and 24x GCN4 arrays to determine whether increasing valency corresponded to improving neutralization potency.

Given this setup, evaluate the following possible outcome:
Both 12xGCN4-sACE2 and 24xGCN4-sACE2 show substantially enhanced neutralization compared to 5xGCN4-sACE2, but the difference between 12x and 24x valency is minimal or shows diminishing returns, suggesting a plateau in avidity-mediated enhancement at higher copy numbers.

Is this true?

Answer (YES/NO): NO